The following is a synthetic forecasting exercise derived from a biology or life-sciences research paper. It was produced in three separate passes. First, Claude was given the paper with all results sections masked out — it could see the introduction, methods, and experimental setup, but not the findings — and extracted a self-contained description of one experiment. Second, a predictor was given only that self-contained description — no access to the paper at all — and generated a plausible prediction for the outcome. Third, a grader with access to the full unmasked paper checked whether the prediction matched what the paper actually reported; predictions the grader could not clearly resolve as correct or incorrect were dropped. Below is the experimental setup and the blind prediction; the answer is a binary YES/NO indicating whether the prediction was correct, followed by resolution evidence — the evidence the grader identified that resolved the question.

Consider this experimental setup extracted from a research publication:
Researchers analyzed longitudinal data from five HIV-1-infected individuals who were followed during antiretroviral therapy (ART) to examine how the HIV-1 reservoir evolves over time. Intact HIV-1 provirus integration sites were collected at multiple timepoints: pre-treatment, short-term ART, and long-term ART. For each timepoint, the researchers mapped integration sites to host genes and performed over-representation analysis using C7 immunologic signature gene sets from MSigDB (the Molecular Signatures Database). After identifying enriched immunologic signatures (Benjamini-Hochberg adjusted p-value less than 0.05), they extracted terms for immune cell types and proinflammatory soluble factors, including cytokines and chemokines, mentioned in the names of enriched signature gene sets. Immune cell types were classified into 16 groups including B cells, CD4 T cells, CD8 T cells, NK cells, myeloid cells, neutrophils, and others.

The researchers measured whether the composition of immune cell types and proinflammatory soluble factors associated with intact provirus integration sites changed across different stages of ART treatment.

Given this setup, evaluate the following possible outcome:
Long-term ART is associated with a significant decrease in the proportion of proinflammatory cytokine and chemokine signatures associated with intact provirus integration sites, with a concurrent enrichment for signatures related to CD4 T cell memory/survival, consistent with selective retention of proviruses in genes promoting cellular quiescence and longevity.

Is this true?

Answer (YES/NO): NO